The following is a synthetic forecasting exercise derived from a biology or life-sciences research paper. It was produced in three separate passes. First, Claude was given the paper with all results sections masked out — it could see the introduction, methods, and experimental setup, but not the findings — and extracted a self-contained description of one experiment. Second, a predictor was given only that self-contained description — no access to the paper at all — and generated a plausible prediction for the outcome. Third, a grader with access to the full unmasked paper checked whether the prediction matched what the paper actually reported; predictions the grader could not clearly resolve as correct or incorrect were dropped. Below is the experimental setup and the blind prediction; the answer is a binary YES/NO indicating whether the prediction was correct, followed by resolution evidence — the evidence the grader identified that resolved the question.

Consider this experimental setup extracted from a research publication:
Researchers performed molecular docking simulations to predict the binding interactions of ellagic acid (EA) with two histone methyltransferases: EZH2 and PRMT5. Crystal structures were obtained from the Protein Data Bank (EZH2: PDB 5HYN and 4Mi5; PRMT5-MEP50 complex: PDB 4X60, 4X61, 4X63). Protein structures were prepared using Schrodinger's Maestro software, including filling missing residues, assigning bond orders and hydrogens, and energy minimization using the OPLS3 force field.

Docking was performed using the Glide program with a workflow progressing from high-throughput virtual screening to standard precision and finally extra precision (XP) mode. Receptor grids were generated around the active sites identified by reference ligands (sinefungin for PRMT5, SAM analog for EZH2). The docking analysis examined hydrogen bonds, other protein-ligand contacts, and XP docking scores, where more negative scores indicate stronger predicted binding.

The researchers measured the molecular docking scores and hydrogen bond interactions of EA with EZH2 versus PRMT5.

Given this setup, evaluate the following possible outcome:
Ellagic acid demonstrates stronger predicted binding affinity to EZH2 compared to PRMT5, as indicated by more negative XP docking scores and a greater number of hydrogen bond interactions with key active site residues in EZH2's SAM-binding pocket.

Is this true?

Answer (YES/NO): YES